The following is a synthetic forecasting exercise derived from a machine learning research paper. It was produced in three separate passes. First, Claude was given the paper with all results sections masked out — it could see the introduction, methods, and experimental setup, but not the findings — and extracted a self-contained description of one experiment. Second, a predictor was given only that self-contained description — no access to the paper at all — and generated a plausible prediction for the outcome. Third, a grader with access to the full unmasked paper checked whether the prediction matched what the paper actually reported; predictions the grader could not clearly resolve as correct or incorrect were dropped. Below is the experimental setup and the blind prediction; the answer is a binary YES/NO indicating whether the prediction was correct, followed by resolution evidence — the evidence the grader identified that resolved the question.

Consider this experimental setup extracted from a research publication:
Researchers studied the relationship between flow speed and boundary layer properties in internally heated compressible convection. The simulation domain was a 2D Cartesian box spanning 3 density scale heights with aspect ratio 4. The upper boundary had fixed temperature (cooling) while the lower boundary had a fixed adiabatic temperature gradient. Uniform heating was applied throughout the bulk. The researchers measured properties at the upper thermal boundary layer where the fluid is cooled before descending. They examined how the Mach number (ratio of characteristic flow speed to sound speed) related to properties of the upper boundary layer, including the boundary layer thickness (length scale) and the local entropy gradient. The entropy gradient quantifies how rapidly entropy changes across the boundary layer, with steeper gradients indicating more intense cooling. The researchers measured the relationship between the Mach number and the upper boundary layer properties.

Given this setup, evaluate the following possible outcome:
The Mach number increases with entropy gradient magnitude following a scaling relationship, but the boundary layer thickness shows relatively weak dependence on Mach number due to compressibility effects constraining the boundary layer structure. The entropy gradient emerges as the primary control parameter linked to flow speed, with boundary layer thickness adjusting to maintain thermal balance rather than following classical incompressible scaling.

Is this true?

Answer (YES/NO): NO